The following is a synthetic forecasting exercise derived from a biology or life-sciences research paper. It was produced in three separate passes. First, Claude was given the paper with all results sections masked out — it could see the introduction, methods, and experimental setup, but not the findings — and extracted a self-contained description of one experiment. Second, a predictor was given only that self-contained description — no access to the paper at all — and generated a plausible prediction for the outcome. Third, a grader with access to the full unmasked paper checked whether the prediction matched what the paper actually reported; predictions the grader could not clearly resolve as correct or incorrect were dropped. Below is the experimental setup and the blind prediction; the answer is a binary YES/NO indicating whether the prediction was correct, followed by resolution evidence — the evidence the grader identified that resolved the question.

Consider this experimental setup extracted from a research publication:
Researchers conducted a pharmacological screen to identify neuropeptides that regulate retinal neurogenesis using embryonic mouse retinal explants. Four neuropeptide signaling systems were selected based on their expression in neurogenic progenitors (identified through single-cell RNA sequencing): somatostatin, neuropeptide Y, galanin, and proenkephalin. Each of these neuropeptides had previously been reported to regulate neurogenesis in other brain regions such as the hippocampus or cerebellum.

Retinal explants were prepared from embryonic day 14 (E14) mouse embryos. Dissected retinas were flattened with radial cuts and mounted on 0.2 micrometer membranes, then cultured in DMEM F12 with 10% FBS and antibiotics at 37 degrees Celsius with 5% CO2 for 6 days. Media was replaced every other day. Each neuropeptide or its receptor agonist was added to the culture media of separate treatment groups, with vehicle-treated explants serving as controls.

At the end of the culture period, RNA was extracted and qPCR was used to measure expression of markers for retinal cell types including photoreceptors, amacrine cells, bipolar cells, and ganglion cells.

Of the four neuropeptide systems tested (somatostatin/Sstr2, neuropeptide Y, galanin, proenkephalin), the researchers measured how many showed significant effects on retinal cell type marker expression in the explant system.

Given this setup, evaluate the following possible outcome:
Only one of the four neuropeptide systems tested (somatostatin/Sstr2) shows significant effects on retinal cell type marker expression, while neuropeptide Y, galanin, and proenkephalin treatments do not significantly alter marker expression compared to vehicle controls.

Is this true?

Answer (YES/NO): NO